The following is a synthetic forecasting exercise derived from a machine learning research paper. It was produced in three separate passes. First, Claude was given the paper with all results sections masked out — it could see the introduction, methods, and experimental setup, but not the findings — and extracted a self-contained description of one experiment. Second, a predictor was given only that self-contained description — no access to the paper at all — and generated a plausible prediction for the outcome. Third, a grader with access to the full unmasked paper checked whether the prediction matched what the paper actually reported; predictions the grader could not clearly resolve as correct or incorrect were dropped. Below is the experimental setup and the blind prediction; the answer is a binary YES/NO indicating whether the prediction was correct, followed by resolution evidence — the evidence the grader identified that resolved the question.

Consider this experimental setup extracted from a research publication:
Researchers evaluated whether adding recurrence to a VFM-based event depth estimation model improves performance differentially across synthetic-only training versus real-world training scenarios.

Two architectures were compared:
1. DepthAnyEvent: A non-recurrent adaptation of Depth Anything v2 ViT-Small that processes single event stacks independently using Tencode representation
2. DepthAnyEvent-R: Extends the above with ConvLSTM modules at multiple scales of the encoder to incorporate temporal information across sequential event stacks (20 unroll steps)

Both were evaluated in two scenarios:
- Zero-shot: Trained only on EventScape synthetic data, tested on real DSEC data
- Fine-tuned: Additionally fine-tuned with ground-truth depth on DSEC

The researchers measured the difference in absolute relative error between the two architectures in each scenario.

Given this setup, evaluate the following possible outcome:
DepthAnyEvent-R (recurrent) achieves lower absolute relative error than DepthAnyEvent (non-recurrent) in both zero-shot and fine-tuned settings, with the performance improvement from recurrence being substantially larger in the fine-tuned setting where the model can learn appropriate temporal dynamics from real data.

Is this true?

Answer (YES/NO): NO